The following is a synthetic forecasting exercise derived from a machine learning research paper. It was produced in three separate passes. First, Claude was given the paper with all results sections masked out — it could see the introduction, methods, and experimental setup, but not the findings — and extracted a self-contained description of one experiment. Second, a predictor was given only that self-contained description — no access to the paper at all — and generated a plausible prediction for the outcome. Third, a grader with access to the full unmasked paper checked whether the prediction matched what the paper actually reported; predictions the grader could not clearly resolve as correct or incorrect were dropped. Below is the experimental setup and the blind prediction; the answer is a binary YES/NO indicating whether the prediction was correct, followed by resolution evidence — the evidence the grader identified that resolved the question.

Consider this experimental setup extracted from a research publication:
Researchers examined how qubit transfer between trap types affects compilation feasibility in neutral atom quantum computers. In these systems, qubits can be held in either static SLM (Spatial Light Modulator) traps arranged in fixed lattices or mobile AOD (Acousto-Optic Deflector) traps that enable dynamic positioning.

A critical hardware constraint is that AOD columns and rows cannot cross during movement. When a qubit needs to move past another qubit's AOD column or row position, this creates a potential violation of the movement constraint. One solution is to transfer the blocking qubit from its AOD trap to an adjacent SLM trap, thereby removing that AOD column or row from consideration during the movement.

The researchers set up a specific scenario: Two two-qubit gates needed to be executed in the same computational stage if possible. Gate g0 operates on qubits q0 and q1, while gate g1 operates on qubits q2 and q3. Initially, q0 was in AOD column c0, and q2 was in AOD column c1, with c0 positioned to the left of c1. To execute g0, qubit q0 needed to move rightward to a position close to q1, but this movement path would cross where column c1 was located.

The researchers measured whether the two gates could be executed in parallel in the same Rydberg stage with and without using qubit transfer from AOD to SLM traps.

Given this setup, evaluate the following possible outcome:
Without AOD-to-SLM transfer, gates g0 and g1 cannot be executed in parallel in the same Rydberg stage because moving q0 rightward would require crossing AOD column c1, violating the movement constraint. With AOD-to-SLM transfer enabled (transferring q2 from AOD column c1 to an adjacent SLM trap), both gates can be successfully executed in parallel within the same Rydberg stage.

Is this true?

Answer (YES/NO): YES